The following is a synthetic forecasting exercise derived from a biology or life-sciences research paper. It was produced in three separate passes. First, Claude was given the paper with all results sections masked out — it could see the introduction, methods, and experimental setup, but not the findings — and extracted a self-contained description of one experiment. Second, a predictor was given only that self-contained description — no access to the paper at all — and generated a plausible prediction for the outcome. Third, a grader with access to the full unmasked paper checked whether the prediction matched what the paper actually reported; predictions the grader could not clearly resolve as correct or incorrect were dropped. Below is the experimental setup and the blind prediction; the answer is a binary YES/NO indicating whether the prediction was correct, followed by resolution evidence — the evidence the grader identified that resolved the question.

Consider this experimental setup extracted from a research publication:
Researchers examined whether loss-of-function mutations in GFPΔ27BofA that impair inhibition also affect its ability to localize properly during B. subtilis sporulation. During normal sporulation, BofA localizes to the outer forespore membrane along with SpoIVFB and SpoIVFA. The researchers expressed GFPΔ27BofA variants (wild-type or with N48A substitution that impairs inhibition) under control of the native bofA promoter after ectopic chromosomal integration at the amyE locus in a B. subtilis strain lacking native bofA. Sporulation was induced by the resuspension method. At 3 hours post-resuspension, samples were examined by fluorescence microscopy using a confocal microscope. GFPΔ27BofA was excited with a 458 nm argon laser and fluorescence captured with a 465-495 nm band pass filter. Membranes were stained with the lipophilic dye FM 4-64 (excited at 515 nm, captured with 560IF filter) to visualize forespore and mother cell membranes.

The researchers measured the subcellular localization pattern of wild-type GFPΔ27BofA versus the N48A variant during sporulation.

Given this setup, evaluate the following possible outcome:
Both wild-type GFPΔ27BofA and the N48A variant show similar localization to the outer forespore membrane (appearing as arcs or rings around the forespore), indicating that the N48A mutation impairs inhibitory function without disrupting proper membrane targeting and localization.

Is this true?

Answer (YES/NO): NO